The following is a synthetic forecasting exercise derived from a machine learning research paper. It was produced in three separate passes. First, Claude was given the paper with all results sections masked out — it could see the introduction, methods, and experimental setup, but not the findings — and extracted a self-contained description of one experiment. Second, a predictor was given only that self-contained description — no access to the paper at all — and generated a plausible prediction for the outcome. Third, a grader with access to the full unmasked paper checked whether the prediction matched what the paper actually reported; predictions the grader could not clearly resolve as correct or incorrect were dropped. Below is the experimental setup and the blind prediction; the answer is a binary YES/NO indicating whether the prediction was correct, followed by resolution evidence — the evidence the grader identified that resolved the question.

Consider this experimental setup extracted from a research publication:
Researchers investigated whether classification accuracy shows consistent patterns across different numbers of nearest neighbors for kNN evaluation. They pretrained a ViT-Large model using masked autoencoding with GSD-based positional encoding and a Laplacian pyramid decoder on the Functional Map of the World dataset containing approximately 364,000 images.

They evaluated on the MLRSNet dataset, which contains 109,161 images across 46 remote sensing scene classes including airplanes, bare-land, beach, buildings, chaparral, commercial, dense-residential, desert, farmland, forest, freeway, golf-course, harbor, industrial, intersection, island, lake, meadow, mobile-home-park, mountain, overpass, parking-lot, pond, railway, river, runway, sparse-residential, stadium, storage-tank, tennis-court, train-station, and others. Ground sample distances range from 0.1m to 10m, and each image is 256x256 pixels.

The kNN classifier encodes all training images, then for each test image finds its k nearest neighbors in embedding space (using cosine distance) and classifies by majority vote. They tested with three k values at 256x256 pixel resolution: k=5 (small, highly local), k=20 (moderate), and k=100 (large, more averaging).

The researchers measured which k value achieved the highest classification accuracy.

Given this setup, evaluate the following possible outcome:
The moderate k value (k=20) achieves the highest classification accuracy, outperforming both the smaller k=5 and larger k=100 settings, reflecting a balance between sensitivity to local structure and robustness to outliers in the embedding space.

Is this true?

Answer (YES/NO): NO